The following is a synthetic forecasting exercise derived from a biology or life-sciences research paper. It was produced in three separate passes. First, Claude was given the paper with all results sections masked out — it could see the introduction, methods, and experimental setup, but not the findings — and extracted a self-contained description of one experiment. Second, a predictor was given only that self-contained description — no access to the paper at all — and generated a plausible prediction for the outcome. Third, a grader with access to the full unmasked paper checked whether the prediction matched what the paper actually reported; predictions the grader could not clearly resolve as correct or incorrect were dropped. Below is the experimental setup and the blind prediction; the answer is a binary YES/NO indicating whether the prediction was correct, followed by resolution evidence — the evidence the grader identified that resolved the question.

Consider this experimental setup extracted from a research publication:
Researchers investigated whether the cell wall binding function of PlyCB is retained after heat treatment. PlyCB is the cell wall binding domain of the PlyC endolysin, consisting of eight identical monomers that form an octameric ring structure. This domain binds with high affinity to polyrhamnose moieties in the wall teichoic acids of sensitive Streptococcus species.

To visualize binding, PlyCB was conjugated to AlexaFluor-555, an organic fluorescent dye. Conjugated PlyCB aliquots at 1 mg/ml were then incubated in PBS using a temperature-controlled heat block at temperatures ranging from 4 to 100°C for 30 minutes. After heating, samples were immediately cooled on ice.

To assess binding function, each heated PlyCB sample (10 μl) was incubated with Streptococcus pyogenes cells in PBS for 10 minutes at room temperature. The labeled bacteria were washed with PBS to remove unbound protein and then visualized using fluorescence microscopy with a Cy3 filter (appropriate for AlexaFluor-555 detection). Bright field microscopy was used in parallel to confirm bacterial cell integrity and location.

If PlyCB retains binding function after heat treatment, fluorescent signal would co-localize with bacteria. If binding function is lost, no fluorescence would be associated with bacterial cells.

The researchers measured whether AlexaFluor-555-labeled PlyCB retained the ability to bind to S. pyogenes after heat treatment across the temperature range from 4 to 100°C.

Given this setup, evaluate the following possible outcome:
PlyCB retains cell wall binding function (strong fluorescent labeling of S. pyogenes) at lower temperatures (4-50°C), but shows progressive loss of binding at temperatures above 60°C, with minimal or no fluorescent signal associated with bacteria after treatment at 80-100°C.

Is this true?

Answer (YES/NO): NO